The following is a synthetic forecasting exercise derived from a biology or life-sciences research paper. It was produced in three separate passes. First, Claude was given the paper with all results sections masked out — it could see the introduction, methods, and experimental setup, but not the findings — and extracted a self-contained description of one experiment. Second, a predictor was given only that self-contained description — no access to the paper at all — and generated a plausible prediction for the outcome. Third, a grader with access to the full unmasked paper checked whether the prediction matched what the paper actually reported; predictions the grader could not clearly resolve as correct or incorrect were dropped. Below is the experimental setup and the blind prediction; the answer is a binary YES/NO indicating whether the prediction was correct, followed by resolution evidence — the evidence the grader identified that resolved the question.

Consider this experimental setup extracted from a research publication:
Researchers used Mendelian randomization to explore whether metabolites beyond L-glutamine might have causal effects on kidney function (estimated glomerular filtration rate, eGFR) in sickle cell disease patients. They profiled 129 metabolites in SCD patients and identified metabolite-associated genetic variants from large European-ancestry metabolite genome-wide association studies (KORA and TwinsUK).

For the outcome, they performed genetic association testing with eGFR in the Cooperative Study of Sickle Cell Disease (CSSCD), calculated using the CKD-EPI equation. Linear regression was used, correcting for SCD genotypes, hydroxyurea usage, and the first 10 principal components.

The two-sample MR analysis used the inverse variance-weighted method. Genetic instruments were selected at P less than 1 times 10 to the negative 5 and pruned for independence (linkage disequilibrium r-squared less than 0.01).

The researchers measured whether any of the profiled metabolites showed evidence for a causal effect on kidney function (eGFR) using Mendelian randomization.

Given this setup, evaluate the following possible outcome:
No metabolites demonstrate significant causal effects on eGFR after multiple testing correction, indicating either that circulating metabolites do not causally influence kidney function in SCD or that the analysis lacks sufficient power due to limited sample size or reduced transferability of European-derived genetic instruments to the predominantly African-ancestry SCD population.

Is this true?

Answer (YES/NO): NO